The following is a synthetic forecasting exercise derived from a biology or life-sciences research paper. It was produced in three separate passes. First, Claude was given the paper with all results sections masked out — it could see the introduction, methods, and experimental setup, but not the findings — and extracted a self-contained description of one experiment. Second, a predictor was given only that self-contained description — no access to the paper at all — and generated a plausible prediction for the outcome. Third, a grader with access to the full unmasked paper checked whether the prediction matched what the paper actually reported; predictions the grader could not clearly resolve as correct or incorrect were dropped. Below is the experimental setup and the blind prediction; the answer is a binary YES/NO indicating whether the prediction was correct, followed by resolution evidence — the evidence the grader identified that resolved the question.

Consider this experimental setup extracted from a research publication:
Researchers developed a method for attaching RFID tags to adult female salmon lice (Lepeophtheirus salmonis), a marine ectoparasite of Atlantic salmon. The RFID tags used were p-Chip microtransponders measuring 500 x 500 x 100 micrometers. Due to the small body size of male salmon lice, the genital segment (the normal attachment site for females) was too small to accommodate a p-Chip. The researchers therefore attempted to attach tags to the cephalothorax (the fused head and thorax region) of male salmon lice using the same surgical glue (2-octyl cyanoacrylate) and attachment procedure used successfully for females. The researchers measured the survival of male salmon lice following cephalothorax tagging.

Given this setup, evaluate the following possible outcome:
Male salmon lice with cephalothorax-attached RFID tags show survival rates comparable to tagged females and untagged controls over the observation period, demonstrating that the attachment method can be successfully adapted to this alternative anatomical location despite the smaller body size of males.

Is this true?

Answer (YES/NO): NO